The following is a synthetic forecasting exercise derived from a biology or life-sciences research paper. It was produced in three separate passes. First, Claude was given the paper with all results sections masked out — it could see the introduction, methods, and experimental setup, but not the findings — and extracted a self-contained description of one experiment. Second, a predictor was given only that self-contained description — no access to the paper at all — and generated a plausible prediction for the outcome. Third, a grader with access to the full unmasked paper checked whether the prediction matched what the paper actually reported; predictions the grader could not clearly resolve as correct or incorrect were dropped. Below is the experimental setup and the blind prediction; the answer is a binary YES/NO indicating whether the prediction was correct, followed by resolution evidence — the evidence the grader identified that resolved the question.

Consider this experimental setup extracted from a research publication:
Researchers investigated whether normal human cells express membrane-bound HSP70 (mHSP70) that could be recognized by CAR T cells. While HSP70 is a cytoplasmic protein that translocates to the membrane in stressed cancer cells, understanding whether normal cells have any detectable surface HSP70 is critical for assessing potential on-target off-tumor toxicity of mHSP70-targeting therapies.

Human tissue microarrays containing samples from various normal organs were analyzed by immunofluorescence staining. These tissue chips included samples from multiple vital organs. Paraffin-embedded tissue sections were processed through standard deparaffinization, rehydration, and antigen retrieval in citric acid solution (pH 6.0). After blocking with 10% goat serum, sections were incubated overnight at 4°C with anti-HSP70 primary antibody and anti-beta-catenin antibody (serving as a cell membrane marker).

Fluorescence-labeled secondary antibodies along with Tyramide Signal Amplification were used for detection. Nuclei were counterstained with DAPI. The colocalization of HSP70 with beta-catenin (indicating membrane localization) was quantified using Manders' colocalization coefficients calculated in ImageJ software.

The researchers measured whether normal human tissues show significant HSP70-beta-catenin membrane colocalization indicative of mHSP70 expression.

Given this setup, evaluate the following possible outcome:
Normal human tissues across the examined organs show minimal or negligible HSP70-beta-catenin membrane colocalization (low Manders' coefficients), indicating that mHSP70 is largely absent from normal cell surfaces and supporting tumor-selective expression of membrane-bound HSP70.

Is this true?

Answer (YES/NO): YES